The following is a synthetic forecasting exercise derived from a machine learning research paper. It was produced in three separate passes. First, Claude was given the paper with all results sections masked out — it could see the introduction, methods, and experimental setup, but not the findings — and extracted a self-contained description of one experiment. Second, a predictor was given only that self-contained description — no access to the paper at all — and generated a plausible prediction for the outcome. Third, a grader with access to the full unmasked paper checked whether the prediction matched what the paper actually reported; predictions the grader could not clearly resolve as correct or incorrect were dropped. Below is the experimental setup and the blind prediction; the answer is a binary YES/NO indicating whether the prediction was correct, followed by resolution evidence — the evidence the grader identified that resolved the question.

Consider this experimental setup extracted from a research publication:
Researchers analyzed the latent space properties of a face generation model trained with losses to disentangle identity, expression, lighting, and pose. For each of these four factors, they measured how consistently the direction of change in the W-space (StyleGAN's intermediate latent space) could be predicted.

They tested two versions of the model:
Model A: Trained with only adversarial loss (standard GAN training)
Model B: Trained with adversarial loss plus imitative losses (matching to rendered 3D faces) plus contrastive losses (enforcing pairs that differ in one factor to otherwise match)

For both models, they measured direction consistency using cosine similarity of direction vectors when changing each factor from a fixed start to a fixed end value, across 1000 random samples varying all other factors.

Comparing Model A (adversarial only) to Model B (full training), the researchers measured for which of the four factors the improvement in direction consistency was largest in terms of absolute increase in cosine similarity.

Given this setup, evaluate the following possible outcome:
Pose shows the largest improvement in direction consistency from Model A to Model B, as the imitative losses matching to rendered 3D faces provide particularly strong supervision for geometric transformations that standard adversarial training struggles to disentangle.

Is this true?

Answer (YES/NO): YES